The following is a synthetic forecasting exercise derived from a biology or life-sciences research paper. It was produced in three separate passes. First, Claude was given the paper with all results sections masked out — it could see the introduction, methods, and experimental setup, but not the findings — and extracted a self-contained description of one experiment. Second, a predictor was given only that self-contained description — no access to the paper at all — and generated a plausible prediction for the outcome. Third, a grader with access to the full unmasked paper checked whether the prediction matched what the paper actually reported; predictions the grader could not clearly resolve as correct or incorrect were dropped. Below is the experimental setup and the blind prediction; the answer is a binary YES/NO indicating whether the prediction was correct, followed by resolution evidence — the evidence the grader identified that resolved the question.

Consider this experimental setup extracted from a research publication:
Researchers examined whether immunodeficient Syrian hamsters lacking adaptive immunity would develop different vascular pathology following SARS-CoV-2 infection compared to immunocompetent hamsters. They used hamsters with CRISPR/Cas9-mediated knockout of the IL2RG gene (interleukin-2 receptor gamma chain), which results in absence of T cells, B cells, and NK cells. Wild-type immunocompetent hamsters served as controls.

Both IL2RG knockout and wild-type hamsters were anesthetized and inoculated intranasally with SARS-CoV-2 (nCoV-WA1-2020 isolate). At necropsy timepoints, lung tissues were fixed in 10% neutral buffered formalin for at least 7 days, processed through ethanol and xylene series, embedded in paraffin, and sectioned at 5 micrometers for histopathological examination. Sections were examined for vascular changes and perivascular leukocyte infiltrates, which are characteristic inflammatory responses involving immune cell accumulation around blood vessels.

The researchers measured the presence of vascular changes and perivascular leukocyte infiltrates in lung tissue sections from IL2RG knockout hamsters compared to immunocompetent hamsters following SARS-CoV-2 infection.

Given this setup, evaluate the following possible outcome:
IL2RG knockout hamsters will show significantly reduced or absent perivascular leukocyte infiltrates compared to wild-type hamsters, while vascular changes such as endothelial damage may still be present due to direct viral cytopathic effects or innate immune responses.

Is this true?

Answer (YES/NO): NO